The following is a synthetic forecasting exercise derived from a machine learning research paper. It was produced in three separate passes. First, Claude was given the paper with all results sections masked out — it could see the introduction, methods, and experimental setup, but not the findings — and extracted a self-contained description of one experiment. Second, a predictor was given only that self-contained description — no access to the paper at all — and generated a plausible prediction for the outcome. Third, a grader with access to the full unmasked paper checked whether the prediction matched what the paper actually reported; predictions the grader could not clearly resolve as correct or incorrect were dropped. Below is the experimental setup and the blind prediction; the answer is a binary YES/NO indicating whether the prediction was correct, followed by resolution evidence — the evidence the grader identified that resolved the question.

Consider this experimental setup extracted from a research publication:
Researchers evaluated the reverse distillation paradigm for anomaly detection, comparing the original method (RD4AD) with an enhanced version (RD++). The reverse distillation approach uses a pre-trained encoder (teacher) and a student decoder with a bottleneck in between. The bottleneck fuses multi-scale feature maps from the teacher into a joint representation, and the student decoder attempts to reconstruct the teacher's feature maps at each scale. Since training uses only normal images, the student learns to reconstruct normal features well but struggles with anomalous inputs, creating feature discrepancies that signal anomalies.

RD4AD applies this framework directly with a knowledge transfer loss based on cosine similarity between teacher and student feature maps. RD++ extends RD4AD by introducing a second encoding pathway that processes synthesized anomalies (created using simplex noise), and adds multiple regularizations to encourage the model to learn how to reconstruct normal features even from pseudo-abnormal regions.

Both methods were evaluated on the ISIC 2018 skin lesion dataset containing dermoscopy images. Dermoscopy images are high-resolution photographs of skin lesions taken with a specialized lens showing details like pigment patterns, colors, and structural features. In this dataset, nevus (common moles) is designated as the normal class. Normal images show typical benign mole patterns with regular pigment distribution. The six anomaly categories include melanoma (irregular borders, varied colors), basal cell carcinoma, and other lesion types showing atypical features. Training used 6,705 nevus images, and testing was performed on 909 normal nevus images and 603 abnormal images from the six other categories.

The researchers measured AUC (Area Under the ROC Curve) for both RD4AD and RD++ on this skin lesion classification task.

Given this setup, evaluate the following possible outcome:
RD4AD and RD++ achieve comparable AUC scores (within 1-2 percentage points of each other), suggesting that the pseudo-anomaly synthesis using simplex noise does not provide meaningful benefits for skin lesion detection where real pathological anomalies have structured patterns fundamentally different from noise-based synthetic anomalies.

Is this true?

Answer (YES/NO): YES